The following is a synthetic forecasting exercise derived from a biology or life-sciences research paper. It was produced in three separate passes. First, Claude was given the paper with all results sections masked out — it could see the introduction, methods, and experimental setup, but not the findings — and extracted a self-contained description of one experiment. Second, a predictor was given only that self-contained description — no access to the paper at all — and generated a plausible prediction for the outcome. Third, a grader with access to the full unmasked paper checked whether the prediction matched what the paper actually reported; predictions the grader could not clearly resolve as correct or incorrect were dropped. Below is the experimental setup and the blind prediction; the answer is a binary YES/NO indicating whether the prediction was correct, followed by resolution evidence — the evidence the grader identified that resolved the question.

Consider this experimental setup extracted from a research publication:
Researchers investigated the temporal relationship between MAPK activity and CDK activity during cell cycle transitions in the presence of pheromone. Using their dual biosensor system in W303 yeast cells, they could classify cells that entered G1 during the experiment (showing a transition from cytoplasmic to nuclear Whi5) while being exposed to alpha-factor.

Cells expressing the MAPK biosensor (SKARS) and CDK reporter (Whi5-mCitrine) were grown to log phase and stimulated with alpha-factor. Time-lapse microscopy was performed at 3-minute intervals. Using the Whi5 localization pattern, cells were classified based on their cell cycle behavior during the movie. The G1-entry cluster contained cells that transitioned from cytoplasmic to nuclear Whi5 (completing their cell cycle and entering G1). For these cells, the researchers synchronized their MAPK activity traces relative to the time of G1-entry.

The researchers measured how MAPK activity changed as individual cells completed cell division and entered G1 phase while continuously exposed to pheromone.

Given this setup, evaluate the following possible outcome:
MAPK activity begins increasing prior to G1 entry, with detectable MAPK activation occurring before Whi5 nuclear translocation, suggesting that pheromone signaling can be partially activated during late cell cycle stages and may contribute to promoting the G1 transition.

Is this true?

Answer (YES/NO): NO